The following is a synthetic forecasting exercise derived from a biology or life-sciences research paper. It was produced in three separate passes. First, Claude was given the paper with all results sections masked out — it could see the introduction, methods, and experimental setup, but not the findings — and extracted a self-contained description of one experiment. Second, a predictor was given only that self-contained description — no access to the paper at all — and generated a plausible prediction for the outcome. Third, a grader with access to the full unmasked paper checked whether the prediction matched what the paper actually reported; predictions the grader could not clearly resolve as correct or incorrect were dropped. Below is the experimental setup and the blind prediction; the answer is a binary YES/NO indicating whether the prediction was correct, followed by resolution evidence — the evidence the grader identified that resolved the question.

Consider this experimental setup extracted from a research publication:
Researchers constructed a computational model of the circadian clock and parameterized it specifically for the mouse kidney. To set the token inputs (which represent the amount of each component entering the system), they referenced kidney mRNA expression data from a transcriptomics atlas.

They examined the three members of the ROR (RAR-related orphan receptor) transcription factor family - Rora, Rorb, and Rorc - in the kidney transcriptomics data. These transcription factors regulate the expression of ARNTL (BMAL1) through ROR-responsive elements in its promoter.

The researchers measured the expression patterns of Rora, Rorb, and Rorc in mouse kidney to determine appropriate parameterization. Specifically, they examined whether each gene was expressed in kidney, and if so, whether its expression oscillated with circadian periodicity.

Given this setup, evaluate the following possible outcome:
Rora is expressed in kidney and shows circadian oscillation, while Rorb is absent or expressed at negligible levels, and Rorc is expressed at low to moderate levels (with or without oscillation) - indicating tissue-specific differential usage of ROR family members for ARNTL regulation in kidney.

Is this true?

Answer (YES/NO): NO